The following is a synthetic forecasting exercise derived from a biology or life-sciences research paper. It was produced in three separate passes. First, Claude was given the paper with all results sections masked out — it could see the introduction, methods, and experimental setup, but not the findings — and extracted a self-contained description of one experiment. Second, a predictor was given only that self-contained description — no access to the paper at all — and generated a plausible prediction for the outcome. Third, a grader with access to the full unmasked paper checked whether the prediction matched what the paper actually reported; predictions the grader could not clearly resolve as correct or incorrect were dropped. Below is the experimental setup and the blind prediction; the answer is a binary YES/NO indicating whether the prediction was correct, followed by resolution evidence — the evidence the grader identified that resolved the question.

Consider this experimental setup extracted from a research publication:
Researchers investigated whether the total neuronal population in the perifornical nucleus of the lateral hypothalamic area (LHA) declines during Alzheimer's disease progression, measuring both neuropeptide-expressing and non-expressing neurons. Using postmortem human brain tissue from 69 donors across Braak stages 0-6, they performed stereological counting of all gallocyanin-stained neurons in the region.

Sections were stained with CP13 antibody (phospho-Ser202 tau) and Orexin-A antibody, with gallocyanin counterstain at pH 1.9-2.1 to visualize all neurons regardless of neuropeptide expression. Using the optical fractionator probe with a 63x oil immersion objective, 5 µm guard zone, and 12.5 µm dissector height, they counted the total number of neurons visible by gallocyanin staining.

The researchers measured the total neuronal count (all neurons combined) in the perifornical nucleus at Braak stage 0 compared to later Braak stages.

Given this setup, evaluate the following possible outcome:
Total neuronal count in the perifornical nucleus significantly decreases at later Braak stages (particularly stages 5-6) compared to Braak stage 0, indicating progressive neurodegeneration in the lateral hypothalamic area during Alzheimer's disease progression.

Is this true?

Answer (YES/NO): YES